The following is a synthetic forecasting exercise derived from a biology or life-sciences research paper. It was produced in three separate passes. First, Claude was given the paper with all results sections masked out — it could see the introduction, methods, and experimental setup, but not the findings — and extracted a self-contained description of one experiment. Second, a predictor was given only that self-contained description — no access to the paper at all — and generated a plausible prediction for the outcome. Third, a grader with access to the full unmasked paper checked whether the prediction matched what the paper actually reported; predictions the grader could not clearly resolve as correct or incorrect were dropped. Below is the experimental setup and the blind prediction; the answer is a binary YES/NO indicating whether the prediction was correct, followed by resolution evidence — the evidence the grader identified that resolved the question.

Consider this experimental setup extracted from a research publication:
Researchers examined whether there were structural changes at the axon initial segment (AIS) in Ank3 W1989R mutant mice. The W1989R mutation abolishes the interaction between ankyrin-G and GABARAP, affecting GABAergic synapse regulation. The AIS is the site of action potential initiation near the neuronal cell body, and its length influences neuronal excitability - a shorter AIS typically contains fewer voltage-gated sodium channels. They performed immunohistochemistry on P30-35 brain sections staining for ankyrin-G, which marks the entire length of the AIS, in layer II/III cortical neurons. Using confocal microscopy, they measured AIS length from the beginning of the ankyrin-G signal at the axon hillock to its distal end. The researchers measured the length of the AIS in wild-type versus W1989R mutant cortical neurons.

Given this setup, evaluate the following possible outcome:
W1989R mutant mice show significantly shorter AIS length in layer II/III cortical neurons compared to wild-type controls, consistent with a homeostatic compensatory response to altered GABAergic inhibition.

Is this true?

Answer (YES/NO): YES